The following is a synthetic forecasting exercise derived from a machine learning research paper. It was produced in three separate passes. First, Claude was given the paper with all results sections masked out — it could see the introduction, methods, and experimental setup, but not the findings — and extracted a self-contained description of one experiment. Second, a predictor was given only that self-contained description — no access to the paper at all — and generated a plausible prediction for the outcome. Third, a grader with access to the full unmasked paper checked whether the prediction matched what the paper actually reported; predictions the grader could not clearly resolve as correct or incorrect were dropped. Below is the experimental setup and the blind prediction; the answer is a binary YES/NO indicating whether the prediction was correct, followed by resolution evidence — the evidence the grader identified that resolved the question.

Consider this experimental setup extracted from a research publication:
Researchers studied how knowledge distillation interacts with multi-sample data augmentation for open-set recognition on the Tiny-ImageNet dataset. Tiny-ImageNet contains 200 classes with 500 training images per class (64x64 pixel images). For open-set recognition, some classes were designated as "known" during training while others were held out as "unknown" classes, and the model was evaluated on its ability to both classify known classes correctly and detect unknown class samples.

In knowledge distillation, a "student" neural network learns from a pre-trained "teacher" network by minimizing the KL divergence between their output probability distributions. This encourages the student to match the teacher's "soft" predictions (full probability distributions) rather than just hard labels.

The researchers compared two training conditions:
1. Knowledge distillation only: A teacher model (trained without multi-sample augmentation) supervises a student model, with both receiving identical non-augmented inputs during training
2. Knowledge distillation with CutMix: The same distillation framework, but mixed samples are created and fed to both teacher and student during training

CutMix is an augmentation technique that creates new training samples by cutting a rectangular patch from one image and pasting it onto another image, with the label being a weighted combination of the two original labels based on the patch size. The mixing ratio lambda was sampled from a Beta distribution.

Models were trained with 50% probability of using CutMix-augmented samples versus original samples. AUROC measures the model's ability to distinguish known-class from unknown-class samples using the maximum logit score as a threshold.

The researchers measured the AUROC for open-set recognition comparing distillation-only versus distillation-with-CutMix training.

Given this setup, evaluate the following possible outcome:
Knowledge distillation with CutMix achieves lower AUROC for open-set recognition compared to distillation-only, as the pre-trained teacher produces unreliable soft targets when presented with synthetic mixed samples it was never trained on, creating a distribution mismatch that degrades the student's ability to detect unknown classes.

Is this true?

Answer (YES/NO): YES